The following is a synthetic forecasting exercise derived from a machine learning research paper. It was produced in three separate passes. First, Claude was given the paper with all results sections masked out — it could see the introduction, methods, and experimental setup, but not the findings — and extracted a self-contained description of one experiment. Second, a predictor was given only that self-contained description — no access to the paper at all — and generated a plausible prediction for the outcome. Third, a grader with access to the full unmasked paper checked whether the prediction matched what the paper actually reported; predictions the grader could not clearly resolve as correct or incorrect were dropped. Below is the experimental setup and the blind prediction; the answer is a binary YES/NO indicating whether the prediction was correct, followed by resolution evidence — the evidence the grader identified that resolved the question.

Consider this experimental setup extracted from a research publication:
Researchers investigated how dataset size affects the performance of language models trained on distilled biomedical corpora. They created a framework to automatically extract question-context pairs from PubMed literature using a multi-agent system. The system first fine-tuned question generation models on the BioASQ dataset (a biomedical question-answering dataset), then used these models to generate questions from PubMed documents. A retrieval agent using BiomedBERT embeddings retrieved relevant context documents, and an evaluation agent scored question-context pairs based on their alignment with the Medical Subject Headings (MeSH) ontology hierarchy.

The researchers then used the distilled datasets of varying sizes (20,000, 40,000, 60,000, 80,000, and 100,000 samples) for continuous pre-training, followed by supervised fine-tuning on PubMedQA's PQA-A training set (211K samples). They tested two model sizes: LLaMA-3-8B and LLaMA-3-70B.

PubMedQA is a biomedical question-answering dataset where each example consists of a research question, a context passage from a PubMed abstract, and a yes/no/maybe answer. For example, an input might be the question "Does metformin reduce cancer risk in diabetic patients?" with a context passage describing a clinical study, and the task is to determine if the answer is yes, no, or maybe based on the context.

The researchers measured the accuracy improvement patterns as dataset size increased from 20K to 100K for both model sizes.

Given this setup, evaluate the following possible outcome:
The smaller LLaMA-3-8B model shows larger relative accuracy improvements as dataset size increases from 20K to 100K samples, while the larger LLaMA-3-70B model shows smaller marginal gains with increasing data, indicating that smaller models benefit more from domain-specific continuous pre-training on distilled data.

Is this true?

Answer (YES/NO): YES